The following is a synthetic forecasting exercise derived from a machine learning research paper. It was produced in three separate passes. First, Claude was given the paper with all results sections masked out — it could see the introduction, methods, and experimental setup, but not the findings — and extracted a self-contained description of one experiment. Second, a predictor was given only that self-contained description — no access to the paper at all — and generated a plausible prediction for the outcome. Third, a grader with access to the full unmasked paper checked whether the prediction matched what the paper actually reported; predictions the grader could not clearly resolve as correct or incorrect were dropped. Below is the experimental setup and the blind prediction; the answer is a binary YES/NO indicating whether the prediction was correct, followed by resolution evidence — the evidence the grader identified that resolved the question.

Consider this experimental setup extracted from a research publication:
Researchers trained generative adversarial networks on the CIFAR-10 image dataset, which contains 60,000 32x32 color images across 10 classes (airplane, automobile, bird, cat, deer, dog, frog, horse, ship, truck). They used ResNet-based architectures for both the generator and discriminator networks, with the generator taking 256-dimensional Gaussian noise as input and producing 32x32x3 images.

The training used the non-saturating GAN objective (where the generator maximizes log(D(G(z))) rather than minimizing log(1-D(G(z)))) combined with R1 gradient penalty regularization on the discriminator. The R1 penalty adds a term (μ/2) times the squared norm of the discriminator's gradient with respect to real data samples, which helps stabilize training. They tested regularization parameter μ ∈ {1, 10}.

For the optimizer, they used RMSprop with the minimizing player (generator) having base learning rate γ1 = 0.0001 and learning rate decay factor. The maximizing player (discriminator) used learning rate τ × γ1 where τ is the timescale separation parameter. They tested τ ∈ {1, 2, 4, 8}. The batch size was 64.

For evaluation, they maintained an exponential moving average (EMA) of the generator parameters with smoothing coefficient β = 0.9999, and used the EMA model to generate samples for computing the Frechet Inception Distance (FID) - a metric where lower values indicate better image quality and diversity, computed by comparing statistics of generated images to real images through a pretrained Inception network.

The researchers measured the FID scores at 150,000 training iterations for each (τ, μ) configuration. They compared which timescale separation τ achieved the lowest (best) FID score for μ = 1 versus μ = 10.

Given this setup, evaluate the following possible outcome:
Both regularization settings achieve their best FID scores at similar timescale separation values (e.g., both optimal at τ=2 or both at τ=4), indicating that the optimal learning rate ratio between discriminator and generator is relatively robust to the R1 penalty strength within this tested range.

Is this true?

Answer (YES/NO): YES